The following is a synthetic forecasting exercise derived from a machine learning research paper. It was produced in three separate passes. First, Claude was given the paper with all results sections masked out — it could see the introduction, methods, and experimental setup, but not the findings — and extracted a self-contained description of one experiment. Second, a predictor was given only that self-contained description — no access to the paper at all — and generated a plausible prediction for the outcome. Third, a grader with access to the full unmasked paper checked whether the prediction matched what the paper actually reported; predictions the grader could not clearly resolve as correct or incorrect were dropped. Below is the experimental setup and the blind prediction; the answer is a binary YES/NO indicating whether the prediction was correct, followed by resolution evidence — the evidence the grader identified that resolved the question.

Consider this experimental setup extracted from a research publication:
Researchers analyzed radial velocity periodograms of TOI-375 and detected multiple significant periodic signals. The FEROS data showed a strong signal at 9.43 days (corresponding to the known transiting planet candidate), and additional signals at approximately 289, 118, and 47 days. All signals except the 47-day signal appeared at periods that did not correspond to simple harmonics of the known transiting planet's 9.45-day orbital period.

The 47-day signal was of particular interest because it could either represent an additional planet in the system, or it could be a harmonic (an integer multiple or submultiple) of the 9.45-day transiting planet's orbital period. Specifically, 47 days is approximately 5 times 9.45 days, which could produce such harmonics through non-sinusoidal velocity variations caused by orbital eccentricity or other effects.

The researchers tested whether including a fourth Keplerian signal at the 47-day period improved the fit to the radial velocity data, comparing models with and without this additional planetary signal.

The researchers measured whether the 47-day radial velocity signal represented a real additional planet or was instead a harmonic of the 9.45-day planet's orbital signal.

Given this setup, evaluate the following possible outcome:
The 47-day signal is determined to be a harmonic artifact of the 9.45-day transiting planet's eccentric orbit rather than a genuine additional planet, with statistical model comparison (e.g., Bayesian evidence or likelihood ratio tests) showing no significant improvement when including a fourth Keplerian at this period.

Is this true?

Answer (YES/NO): YES